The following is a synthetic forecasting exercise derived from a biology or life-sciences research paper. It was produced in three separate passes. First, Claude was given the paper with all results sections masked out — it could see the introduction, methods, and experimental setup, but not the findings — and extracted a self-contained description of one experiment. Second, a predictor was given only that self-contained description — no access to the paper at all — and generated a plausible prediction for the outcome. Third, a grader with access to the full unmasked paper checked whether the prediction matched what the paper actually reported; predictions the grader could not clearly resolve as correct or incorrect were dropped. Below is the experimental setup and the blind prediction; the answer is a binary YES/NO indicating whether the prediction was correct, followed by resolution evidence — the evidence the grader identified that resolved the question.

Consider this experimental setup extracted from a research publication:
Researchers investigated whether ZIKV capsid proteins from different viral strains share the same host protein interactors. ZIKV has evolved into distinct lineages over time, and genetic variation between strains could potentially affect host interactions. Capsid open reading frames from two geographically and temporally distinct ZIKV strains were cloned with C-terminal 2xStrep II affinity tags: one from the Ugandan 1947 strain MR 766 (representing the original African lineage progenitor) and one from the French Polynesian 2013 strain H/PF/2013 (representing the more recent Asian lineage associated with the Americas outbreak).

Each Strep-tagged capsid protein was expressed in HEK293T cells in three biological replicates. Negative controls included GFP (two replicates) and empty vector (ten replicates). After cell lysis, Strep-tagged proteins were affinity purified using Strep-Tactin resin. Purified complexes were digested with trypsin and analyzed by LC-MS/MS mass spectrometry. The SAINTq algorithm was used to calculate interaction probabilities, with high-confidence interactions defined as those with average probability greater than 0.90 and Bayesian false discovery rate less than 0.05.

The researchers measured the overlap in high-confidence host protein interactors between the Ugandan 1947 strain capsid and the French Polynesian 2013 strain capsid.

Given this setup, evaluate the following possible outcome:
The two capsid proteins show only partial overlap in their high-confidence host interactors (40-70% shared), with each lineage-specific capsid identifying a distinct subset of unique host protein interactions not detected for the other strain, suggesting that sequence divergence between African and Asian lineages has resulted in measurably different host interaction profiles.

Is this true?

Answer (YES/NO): NO